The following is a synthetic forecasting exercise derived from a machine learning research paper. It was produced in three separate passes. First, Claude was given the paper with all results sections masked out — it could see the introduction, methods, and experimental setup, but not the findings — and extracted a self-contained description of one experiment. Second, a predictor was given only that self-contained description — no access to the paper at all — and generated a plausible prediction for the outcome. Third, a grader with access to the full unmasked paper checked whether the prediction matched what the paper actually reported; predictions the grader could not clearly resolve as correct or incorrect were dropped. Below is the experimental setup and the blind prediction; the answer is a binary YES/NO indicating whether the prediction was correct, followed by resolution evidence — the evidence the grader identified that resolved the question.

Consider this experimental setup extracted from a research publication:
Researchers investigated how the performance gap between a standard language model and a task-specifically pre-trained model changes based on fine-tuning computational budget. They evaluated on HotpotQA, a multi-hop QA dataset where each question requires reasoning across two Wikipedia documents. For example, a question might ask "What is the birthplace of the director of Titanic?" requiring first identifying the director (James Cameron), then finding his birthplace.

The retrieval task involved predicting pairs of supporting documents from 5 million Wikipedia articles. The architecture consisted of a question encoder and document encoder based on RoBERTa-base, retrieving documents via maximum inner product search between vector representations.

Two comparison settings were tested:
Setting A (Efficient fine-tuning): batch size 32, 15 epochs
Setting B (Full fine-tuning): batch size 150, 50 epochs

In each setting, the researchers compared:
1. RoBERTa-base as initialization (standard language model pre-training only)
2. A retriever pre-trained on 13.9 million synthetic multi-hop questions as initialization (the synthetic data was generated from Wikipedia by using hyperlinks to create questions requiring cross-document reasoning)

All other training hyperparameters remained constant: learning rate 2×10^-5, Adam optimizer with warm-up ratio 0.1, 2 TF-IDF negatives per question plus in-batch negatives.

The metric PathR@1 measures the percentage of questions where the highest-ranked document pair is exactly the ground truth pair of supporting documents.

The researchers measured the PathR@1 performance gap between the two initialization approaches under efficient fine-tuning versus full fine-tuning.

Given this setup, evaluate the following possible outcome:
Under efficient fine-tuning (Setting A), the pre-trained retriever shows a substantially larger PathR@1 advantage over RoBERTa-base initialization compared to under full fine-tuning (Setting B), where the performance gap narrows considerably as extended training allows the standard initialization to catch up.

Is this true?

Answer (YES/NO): YES